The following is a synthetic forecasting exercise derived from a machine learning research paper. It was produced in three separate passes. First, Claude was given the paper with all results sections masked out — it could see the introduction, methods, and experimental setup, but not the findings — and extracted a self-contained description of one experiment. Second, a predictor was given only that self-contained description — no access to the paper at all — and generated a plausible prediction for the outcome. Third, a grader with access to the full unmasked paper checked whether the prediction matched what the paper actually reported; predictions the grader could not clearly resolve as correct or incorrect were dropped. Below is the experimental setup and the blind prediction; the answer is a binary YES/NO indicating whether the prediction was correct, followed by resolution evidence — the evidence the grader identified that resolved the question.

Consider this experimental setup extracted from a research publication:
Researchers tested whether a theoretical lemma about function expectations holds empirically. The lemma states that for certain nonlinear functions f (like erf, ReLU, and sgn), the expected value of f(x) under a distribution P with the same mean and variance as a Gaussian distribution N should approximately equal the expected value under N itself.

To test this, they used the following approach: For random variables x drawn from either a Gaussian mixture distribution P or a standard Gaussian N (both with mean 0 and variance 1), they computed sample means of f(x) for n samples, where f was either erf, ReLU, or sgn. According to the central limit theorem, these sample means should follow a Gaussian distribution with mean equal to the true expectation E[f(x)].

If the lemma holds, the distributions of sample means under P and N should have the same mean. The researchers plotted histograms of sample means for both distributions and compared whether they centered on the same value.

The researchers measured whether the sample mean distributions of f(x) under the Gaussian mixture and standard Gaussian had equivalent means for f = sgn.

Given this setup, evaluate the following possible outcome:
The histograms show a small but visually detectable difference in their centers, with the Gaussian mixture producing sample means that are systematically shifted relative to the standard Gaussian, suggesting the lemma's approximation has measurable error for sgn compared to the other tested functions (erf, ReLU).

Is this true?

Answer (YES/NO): NO